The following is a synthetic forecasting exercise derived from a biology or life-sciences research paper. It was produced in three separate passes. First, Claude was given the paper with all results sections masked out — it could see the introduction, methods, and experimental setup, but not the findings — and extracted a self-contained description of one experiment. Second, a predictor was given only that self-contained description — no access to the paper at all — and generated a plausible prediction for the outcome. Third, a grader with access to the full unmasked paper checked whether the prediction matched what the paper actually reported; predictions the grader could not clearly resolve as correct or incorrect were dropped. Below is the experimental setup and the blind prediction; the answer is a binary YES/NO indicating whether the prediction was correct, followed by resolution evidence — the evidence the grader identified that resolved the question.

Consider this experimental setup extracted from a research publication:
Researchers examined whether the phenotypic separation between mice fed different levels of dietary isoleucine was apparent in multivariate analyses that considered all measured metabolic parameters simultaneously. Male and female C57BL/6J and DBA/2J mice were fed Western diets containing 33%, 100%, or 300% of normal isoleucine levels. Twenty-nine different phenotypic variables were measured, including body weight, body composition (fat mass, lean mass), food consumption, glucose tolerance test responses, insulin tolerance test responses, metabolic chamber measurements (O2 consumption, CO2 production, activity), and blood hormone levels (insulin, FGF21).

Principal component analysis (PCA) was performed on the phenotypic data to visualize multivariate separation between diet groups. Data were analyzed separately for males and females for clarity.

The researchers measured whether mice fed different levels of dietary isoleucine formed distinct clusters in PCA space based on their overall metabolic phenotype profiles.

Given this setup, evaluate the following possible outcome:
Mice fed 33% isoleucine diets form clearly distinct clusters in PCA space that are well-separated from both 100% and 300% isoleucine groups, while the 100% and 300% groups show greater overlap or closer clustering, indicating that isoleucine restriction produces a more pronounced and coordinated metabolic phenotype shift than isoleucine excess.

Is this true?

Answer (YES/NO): NO